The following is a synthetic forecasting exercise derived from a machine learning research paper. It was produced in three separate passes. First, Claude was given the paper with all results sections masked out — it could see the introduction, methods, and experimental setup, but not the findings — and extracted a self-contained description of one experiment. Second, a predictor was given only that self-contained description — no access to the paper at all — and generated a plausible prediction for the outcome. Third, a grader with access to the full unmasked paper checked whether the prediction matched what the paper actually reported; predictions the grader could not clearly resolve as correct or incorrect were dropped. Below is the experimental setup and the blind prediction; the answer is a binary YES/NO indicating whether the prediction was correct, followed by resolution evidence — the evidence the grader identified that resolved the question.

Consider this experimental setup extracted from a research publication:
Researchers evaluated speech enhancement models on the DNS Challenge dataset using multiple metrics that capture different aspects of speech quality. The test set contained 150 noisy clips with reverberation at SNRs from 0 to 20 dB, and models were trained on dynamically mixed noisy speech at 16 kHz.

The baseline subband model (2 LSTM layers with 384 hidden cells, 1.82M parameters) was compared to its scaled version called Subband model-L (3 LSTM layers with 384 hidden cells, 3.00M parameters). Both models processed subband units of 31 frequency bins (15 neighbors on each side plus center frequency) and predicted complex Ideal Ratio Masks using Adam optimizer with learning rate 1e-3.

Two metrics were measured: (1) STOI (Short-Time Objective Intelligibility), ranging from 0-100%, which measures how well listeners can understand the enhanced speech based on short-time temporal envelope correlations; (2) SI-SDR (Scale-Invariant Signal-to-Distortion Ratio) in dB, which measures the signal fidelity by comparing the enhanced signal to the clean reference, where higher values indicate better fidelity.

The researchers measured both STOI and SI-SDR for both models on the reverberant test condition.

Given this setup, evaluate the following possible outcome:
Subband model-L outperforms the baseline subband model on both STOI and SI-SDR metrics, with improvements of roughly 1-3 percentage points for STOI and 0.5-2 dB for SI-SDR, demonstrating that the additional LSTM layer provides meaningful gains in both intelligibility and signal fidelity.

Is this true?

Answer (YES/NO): NO